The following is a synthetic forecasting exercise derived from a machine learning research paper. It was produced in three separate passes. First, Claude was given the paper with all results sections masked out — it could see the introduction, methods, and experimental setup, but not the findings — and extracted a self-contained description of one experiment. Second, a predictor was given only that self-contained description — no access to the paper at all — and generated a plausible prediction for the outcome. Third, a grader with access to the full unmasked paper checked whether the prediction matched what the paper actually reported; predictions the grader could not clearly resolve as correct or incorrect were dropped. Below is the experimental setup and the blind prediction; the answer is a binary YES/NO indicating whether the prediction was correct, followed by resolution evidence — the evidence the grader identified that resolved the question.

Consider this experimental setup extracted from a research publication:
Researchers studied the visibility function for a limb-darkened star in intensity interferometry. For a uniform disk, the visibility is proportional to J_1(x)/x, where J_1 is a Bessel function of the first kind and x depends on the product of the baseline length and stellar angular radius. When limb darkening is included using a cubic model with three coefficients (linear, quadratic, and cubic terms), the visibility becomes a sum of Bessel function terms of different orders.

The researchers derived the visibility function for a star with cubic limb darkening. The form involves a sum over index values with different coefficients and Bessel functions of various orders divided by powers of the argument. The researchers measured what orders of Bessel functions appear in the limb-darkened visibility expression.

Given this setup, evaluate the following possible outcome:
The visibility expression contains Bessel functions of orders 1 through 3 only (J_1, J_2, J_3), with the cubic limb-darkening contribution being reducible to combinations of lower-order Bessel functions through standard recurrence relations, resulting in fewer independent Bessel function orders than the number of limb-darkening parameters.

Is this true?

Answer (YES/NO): NO